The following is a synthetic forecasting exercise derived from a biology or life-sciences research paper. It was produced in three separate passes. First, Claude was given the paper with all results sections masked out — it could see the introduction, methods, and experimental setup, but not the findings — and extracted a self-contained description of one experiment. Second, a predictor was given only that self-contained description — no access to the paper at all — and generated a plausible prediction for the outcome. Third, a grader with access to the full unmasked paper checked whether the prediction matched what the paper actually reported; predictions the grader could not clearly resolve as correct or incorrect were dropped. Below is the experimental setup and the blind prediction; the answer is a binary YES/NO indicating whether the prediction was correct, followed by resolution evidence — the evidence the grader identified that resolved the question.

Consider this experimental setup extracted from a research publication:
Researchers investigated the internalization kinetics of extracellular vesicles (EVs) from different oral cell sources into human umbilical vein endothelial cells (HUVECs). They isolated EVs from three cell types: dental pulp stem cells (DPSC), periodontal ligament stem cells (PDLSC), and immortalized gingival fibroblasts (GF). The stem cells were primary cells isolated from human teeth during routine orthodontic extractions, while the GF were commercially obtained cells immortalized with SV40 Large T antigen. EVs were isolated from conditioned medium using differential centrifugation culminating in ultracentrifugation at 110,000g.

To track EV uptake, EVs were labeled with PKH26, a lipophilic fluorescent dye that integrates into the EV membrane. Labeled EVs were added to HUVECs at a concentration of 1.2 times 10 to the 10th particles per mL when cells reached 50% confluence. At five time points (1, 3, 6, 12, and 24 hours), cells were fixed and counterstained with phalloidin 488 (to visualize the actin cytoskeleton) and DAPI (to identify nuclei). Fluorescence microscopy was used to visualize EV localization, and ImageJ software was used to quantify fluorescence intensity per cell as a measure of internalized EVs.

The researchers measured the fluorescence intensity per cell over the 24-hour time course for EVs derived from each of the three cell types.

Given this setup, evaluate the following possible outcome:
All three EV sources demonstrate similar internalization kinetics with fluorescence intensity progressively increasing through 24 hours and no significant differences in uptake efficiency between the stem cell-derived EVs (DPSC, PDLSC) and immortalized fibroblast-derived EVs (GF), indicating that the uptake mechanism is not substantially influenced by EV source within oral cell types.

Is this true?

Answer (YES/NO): NO